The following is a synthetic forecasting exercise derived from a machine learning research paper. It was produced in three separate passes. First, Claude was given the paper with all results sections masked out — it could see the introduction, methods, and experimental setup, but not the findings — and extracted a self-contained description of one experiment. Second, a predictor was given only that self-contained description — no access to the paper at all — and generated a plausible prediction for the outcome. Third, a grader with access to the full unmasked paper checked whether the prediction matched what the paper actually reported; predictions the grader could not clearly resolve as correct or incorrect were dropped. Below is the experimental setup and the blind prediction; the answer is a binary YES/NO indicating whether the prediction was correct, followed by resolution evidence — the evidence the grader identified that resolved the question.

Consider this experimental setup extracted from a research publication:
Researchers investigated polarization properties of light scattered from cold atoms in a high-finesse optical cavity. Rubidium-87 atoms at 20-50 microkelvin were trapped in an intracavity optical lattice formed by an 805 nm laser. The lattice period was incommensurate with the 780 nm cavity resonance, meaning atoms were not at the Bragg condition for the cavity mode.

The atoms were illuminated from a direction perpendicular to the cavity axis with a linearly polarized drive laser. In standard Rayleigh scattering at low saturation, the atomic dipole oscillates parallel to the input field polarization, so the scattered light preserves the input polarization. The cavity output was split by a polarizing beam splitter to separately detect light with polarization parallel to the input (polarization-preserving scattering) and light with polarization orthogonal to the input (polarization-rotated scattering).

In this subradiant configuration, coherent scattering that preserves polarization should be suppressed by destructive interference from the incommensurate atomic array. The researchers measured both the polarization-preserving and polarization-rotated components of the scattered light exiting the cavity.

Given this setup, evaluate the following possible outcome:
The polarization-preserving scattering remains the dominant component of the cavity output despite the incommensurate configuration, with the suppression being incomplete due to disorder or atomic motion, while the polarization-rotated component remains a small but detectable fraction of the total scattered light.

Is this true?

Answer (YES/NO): NO